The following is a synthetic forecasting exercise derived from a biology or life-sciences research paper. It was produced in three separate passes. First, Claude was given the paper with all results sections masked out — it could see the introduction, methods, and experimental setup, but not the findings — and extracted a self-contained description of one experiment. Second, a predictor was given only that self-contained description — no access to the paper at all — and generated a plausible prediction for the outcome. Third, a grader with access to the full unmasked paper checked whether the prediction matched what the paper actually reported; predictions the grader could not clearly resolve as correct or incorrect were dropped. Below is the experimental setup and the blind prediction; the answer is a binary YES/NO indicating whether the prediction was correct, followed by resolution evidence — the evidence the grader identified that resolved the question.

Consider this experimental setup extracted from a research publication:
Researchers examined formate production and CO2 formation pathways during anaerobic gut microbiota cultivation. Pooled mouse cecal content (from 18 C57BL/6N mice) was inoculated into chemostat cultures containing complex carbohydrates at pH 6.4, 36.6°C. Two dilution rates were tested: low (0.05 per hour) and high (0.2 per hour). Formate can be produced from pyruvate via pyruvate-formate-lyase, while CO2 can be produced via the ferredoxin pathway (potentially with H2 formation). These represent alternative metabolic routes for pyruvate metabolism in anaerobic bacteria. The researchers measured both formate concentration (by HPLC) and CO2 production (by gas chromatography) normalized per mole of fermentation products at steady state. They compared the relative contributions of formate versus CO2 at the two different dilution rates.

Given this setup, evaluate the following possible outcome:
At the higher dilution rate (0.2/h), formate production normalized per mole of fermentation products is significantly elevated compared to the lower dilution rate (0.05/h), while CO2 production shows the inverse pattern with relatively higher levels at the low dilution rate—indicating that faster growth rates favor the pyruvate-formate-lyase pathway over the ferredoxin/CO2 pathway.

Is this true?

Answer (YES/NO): NO